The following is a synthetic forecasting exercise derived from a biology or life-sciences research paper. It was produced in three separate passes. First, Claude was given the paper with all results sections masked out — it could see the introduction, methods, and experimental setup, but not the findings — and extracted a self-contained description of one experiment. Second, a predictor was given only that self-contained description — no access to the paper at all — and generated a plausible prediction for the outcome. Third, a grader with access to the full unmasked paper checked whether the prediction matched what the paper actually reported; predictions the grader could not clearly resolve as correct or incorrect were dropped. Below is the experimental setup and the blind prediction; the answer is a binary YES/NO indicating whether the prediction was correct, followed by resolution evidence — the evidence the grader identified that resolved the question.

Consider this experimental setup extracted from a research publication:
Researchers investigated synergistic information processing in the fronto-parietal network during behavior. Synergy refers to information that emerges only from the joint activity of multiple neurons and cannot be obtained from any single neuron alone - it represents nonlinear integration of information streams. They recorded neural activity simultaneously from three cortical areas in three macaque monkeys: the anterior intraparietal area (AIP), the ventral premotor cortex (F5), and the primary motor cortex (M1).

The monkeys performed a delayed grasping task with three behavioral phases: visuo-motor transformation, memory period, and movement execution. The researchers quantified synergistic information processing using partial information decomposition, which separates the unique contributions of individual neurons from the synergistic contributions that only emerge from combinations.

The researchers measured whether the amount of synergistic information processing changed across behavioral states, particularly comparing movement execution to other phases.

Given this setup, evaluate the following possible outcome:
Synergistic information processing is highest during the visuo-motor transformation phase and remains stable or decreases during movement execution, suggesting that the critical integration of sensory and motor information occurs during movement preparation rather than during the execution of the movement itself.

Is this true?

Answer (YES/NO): NO